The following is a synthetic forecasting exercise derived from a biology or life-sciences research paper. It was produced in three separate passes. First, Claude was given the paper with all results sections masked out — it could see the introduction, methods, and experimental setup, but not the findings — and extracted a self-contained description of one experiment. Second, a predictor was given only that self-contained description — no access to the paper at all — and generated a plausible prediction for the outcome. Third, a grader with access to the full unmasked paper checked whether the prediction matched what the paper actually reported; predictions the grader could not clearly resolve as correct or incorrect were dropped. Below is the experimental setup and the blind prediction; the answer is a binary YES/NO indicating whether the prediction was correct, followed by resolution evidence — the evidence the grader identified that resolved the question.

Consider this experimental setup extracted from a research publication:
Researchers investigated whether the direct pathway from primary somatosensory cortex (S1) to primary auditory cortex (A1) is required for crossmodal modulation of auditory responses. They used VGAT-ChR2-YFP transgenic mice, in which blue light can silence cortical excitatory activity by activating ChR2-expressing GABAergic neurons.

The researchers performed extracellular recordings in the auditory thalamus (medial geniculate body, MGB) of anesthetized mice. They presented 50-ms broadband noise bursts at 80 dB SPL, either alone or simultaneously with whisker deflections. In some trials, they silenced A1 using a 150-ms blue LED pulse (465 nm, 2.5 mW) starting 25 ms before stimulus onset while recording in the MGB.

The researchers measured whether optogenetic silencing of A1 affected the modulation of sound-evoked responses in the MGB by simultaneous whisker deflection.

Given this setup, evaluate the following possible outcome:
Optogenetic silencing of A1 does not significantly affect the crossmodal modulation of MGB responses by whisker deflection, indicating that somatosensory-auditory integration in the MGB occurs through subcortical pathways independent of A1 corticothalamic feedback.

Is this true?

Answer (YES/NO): YES